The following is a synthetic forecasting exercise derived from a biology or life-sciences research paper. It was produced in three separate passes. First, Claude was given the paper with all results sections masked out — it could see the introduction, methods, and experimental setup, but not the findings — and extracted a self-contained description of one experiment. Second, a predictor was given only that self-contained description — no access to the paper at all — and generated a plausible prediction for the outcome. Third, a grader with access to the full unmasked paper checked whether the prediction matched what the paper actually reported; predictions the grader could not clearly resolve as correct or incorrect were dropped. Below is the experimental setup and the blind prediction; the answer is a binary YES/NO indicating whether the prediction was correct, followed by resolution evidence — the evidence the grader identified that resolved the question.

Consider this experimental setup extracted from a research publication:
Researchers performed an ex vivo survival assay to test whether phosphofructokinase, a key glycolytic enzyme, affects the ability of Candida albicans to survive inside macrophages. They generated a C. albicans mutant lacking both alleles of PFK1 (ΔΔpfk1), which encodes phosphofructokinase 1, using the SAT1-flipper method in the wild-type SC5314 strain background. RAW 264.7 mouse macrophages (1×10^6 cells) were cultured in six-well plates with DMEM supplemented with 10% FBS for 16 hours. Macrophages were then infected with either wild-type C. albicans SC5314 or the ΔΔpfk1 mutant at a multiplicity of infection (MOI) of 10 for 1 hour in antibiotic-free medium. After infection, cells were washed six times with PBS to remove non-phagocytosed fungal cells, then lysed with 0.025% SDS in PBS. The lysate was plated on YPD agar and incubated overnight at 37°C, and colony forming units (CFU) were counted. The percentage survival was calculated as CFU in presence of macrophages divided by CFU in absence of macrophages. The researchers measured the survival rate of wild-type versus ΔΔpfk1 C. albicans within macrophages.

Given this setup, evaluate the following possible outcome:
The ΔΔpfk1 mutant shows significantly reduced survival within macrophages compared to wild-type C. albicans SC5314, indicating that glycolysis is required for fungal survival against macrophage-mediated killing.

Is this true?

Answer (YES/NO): YES